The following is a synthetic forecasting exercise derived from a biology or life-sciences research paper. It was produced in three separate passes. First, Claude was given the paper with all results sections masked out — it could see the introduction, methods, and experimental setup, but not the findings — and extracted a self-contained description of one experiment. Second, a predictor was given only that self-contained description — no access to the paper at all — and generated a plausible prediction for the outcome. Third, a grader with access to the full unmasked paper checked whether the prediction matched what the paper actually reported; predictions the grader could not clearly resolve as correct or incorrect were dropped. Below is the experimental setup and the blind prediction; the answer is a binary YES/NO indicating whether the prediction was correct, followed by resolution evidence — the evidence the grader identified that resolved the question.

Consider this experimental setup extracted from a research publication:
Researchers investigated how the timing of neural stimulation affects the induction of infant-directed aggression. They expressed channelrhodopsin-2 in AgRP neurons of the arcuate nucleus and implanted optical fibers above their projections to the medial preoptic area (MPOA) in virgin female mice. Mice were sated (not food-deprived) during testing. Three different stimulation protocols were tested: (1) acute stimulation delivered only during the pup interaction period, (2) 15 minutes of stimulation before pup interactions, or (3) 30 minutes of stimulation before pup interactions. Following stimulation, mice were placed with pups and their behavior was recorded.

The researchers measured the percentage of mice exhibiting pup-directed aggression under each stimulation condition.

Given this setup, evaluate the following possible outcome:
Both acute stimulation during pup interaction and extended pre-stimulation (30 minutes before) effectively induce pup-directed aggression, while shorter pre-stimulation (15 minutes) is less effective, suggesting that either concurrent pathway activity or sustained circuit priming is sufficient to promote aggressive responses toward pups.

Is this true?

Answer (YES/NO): NO